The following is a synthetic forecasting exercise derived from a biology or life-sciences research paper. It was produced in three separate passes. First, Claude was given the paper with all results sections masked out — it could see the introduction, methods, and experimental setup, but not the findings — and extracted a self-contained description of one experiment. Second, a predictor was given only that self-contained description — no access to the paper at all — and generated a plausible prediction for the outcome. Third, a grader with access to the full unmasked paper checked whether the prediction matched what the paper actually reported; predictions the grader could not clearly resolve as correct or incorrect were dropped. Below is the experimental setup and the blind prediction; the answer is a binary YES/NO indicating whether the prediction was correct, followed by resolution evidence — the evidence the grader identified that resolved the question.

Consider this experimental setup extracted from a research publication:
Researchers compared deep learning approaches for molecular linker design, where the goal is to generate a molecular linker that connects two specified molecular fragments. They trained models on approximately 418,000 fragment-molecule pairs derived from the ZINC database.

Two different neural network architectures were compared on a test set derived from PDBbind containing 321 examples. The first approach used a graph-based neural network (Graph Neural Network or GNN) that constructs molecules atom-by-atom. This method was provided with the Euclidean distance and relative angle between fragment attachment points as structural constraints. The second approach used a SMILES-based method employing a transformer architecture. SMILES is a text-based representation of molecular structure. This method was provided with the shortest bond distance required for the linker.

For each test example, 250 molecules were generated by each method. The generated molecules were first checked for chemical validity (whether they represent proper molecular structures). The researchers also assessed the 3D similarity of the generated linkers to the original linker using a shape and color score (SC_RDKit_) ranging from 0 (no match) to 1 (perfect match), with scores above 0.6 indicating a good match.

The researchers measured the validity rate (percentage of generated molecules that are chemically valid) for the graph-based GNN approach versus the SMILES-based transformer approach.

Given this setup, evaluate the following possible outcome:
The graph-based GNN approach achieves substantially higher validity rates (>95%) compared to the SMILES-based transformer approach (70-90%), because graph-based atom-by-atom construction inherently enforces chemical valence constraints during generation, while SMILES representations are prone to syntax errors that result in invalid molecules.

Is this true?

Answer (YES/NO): NO